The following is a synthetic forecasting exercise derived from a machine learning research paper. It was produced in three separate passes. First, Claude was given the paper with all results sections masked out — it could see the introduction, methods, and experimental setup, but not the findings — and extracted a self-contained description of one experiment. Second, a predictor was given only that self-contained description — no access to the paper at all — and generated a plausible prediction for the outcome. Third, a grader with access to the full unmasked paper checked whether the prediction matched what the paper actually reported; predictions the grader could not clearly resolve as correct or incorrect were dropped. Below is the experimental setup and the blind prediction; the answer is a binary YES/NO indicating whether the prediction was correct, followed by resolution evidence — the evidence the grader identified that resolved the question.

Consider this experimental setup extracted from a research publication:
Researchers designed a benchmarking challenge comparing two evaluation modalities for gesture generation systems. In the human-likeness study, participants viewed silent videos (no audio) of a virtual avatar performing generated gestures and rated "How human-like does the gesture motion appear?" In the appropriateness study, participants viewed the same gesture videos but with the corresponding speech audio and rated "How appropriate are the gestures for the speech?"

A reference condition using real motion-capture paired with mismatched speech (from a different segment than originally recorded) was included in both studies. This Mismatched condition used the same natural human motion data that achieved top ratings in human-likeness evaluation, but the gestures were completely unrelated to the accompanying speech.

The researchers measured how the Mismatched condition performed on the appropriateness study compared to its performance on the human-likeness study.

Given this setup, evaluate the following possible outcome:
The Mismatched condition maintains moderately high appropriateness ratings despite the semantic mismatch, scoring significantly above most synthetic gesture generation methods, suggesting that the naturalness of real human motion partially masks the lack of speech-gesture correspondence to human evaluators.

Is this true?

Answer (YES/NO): YES